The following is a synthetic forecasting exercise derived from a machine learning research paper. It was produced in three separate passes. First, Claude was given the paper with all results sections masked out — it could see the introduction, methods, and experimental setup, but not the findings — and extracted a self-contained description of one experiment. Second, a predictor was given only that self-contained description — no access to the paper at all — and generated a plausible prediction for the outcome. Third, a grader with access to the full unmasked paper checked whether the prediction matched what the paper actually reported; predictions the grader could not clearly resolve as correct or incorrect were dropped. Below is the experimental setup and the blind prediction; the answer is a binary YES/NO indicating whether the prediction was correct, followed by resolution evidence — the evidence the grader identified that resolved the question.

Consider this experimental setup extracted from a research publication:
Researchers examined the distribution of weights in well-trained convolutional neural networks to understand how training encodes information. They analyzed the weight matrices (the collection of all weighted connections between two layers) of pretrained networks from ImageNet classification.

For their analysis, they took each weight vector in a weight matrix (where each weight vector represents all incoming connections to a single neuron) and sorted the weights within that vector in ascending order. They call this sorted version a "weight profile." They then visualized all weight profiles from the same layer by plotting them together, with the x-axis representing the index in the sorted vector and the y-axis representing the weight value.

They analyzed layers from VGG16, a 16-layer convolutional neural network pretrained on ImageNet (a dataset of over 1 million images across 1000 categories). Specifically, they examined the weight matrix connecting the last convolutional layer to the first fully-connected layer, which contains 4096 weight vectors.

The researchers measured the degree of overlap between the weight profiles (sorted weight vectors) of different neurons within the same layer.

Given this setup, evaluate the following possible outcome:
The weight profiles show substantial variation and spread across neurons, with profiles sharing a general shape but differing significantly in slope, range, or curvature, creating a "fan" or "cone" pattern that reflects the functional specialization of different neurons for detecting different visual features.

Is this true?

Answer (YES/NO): NO